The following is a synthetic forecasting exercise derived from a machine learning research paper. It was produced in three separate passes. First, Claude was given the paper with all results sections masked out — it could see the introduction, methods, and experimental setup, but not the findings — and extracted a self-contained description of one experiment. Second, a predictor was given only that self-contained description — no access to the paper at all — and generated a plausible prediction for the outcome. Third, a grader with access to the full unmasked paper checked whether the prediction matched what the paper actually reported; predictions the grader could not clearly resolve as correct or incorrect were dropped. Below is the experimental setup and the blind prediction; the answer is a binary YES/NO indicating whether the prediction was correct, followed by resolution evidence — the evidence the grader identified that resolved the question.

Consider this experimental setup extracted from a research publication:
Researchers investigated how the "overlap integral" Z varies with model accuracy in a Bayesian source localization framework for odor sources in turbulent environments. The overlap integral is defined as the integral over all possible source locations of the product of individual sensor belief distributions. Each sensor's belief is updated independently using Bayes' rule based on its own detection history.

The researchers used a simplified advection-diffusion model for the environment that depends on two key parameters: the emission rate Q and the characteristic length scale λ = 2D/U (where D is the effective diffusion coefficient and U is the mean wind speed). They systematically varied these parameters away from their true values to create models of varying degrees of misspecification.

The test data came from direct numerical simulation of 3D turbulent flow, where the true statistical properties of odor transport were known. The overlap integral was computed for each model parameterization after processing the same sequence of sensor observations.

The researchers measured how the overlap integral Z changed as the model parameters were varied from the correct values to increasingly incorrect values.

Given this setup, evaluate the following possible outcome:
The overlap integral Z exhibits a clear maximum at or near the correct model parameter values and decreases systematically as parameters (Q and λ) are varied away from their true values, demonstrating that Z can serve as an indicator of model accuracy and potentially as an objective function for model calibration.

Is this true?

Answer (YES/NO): YES